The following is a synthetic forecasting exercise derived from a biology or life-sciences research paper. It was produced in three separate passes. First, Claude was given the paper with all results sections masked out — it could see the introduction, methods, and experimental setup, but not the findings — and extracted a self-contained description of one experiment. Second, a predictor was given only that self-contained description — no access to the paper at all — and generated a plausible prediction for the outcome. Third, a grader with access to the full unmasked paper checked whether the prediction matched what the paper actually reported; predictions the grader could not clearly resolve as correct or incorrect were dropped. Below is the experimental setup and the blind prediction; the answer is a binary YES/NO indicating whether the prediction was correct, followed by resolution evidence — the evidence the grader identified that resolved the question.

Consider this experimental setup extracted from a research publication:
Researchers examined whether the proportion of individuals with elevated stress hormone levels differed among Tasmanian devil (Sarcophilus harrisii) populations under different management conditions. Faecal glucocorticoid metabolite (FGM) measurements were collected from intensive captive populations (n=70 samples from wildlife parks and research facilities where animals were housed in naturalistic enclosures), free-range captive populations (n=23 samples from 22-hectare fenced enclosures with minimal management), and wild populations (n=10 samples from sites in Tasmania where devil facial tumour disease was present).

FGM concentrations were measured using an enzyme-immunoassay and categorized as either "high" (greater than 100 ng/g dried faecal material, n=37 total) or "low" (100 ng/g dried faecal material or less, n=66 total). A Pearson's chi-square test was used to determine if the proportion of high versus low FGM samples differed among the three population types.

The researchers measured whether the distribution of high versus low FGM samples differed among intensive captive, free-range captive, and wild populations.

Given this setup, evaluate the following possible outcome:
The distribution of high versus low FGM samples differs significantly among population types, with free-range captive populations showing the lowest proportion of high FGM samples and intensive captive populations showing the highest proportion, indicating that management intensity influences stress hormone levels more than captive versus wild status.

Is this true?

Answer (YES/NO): NO